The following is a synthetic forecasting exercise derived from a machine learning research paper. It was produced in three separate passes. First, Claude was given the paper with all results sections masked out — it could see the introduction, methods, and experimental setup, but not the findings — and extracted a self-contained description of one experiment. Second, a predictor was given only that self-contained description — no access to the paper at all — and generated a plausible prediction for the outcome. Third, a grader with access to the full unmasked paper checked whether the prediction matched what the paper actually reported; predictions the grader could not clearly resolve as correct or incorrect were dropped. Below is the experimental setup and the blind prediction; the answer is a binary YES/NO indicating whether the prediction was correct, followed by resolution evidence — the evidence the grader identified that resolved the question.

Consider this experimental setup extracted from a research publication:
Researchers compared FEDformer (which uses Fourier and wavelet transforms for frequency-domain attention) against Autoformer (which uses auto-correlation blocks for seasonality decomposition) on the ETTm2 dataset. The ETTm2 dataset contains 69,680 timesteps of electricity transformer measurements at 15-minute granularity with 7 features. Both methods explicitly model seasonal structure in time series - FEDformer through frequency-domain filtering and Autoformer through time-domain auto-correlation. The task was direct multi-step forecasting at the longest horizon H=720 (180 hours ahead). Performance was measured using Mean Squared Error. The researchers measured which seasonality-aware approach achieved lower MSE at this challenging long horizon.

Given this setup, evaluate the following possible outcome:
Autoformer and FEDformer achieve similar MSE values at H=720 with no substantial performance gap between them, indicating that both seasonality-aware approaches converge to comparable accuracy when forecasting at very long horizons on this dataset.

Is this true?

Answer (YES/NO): YES